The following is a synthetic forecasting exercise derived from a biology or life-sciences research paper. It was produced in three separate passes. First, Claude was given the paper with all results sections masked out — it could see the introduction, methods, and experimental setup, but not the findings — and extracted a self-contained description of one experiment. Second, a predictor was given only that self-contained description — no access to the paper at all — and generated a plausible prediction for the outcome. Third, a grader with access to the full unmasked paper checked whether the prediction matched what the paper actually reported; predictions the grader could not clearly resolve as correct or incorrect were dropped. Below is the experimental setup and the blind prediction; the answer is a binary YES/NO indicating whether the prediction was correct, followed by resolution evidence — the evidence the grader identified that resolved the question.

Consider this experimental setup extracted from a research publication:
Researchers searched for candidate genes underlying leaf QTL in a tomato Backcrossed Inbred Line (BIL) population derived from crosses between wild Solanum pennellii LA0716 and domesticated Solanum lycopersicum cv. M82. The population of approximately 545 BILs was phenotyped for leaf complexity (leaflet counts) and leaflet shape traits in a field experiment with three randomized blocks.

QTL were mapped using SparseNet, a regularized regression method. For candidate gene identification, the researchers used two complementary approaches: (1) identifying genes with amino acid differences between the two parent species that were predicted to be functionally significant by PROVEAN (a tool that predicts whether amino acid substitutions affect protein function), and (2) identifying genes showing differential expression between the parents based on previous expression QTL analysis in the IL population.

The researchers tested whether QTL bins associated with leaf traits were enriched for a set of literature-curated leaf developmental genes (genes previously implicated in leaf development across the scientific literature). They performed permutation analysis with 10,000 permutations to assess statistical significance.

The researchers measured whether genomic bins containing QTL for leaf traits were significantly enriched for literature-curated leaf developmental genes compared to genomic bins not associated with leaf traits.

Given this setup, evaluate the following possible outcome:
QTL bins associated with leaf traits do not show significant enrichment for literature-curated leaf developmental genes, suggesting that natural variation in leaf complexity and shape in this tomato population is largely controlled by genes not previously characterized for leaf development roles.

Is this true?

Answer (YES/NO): NO